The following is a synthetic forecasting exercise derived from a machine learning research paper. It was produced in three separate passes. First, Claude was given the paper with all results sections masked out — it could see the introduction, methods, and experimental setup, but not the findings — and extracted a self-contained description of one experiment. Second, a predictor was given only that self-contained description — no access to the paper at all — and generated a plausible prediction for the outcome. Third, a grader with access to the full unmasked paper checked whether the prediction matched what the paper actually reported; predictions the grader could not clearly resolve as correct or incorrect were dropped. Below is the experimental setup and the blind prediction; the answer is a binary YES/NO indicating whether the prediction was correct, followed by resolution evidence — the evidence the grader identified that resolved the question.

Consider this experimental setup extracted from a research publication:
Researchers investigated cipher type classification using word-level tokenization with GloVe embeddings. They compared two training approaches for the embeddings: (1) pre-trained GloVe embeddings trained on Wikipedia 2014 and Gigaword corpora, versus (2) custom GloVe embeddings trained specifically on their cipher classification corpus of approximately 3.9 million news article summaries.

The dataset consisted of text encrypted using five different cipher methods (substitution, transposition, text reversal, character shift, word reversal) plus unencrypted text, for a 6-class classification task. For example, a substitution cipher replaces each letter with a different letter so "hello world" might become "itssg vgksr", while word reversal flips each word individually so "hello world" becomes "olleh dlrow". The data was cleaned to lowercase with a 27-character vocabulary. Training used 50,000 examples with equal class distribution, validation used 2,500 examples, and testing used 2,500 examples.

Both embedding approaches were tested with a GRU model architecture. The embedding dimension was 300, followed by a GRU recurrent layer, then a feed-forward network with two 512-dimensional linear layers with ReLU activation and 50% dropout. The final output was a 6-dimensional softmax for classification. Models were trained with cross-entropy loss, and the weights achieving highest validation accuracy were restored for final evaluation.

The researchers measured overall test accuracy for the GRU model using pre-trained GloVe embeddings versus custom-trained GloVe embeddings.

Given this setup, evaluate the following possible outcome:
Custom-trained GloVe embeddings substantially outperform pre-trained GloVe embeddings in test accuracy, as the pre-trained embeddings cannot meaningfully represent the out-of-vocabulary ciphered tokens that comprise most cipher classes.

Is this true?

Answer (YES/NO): YES